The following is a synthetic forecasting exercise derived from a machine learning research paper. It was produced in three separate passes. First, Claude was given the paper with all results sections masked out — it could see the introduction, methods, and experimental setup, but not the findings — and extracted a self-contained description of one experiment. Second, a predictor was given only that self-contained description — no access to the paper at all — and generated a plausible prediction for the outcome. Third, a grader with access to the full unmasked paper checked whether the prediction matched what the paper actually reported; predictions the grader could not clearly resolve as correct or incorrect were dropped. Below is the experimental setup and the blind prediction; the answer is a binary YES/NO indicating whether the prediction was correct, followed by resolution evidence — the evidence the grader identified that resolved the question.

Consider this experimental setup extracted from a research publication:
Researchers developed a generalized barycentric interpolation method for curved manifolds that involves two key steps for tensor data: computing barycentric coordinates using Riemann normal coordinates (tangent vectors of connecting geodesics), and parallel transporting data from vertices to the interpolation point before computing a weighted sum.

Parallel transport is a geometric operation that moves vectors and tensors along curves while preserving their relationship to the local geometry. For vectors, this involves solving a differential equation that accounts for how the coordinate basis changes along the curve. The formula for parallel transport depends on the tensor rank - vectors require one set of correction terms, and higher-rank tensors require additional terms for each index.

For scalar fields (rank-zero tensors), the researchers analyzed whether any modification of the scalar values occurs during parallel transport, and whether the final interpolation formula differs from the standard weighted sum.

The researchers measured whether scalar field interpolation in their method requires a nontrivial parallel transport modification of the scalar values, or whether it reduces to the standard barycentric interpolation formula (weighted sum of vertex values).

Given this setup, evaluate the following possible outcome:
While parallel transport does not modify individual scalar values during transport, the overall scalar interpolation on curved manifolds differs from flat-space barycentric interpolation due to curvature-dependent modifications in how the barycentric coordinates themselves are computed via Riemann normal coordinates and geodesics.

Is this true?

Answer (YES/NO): YES